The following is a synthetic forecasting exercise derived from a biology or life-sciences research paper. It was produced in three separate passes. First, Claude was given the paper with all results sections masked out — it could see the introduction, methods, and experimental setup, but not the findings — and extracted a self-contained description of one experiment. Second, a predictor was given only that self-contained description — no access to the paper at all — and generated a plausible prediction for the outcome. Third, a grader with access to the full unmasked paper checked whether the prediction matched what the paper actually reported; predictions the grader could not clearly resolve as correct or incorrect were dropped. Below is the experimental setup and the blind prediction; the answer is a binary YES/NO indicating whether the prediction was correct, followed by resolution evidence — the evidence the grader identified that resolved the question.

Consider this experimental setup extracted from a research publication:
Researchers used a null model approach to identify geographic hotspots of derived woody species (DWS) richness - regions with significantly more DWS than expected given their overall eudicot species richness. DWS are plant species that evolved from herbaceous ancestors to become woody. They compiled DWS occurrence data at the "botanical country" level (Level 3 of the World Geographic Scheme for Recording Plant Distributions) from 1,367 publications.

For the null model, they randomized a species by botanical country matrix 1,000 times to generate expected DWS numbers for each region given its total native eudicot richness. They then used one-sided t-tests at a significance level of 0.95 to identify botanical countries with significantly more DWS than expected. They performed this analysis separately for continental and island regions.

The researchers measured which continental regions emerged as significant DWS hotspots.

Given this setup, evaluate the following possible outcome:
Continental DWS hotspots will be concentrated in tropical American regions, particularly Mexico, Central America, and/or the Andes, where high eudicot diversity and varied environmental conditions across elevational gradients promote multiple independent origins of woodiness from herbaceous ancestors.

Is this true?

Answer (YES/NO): NO